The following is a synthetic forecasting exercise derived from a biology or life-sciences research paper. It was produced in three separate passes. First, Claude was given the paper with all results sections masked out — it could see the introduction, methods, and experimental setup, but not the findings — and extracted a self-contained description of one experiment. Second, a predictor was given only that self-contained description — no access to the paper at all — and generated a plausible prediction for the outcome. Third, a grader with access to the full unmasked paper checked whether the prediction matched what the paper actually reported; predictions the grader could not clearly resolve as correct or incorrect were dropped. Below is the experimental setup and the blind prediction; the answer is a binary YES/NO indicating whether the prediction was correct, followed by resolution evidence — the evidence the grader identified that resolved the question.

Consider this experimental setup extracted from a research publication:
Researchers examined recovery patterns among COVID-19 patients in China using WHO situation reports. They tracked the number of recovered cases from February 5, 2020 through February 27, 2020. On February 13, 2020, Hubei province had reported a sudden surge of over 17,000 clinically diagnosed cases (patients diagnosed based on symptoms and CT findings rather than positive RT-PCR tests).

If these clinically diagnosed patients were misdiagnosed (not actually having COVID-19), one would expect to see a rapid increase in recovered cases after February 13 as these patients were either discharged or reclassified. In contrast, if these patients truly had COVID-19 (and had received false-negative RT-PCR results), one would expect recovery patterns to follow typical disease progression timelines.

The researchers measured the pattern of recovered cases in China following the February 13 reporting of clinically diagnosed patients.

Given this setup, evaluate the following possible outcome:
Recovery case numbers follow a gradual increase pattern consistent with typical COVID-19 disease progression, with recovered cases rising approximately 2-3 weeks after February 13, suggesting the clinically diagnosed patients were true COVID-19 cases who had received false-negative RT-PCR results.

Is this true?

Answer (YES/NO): YES